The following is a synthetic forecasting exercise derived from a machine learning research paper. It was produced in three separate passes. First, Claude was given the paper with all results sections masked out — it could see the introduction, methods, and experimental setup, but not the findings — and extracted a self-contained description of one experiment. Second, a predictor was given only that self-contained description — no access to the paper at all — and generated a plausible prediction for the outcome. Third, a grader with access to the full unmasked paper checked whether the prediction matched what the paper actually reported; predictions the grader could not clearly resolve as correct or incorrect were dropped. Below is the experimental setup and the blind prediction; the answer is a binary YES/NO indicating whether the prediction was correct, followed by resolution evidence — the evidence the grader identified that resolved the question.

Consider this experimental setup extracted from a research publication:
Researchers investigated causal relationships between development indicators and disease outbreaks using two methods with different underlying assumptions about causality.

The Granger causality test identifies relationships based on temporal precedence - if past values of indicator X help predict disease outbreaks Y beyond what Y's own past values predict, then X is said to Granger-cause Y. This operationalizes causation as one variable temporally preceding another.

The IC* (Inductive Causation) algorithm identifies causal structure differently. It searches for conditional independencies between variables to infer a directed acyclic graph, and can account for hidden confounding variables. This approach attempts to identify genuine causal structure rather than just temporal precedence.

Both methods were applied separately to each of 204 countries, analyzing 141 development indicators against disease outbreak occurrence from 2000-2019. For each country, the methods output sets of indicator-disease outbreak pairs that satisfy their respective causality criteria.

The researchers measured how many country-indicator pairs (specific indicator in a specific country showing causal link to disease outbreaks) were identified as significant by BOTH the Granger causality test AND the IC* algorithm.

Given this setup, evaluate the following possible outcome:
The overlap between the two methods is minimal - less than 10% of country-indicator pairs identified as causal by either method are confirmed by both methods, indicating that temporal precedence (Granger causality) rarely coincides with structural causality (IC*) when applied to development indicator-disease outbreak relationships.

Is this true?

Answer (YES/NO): YES